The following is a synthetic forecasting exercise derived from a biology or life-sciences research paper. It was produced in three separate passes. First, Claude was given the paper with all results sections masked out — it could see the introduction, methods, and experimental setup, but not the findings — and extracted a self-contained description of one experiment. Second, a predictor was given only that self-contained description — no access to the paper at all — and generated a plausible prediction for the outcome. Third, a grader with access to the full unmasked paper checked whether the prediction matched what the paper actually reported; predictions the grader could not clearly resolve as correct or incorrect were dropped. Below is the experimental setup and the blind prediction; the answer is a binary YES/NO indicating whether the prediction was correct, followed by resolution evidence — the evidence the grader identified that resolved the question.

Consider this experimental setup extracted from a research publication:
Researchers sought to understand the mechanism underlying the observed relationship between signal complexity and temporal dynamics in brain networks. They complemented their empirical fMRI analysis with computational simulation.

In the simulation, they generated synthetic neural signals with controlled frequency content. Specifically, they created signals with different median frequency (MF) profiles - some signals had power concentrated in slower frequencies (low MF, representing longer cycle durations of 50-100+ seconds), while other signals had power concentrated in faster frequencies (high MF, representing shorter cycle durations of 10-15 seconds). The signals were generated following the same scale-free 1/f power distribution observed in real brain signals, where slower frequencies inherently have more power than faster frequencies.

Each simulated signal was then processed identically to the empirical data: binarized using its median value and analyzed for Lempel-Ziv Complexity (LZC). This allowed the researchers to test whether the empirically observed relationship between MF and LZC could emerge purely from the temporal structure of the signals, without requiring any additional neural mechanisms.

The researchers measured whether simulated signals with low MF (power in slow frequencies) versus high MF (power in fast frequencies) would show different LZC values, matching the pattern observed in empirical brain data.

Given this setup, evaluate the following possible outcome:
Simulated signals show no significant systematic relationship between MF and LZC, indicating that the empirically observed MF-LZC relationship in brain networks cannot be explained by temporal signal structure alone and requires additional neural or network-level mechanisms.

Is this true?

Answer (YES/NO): YES